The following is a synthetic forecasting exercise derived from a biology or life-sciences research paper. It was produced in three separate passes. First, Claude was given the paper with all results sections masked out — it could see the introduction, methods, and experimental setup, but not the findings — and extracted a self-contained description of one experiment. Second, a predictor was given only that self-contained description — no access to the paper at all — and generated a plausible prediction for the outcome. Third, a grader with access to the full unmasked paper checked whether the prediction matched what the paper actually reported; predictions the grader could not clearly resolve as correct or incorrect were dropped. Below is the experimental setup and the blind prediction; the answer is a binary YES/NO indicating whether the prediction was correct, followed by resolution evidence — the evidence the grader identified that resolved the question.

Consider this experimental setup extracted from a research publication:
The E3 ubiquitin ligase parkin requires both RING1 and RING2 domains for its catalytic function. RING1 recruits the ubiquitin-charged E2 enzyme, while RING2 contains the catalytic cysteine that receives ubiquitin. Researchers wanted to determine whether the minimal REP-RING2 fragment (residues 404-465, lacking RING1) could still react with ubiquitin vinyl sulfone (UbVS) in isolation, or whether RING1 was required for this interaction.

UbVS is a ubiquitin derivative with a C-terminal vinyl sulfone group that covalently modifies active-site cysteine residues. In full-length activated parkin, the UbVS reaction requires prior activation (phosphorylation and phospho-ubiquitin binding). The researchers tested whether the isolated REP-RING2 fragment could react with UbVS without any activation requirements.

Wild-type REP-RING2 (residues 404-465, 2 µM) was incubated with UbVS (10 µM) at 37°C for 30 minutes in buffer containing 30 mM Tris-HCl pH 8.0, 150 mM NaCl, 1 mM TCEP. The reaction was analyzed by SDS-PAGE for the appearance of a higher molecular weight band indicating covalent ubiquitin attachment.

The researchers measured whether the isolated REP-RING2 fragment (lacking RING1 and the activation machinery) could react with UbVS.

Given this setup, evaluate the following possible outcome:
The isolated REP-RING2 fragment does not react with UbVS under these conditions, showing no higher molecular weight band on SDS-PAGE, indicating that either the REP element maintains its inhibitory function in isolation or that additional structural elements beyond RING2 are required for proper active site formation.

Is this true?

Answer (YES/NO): NO